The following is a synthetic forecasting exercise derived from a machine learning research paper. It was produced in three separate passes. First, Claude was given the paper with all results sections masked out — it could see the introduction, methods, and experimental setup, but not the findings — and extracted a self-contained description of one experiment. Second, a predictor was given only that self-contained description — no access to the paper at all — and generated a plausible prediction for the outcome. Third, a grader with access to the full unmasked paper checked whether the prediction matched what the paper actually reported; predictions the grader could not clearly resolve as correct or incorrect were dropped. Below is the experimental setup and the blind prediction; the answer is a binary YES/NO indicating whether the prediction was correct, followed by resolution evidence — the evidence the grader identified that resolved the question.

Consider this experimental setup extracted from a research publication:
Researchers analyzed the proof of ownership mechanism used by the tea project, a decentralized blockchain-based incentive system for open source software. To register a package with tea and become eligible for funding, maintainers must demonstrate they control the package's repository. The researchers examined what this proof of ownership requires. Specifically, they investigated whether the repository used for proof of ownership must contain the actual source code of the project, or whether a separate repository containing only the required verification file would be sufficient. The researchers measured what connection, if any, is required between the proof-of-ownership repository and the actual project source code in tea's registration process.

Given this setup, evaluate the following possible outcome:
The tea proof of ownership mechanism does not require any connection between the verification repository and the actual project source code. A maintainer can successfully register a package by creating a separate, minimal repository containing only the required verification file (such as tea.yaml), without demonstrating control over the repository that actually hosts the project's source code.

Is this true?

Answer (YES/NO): YES